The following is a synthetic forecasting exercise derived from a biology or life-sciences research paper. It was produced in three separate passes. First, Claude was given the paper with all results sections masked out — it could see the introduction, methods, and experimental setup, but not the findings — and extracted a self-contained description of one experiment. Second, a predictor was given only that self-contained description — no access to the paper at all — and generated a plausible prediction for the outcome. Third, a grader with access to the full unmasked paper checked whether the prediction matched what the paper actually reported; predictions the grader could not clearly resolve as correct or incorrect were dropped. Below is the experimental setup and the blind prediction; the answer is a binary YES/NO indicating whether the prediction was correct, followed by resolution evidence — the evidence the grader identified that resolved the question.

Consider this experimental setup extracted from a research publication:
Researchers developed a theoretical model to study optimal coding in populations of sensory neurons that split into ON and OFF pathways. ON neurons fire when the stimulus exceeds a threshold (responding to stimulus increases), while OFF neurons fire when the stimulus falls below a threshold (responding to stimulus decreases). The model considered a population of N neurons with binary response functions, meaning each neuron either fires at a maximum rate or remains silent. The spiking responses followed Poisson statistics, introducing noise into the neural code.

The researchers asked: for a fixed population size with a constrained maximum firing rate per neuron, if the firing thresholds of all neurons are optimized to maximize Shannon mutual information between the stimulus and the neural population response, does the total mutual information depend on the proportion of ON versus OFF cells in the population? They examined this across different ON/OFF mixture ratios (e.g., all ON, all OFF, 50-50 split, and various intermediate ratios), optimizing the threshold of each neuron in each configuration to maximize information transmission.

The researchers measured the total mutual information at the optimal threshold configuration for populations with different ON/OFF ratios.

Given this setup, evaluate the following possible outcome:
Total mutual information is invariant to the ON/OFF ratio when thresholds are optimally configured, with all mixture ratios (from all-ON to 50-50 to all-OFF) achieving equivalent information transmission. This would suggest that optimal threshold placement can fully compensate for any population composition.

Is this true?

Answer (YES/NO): YES